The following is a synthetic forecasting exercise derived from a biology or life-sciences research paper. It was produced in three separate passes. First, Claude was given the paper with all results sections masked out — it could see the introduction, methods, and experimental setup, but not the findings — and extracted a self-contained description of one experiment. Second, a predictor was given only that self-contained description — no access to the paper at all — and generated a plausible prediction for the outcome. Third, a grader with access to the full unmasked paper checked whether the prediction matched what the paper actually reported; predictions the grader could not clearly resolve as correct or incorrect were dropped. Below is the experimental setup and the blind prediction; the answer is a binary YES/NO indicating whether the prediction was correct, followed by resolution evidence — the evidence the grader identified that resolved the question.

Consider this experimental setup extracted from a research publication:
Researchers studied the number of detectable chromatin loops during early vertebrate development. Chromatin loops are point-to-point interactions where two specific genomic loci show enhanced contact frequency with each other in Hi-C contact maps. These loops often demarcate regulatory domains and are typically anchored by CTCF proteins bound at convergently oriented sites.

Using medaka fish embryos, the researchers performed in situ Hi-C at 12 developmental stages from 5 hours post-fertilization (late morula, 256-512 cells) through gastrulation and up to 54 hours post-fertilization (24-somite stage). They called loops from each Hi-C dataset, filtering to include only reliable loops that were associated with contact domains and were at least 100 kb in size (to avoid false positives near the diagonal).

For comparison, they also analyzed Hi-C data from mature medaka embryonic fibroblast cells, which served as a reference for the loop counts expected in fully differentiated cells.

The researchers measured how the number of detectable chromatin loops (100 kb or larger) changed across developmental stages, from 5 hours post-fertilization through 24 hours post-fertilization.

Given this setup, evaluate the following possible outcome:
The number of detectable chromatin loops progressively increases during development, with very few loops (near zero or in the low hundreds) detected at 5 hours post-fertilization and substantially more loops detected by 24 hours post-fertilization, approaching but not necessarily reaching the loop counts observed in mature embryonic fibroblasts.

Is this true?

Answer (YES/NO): NO